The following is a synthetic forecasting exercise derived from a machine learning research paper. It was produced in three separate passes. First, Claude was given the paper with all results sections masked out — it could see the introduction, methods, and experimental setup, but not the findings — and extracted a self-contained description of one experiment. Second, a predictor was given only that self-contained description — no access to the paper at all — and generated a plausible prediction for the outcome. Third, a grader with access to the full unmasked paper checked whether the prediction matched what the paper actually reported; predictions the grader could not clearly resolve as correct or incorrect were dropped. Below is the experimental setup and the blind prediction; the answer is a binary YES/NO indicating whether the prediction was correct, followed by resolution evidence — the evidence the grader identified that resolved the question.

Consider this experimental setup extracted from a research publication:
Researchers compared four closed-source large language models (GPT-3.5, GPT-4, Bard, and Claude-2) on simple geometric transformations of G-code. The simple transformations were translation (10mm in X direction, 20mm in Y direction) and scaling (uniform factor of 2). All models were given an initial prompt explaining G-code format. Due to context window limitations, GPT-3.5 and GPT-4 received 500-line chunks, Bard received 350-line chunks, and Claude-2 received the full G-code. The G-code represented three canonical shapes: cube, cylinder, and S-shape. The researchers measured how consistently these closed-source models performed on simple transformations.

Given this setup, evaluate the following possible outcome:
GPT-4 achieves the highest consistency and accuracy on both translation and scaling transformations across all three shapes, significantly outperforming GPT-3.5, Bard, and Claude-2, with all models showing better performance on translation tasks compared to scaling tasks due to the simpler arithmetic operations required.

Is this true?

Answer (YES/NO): NO